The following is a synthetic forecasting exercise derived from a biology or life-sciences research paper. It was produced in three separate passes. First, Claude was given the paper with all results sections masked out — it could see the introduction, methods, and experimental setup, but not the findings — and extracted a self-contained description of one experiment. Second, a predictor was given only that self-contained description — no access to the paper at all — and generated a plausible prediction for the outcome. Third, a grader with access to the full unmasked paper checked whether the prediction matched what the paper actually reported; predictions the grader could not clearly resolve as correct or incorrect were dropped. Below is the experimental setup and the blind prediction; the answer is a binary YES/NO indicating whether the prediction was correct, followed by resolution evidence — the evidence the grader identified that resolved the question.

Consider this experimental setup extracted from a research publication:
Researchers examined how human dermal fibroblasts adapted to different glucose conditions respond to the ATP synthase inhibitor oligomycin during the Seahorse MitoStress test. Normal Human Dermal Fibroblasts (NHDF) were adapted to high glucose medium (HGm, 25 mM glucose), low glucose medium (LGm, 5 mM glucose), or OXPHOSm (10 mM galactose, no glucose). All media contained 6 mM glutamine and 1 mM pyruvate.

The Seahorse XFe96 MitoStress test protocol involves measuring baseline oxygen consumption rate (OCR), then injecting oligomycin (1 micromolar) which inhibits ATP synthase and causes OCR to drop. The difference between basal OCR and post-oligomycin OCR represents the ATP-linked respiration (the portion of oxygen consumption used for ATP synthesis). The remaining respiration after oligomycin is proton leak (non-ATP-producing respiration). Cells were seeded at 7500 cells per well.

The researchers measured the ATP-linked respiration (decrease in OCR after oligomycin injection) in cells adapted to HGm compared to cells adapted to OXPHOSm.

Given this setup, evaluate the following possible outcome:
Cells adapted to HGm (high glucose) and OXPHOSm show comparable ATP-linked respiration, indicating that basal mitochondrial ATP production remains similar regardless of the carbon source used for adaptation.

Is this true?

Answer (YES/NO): NO